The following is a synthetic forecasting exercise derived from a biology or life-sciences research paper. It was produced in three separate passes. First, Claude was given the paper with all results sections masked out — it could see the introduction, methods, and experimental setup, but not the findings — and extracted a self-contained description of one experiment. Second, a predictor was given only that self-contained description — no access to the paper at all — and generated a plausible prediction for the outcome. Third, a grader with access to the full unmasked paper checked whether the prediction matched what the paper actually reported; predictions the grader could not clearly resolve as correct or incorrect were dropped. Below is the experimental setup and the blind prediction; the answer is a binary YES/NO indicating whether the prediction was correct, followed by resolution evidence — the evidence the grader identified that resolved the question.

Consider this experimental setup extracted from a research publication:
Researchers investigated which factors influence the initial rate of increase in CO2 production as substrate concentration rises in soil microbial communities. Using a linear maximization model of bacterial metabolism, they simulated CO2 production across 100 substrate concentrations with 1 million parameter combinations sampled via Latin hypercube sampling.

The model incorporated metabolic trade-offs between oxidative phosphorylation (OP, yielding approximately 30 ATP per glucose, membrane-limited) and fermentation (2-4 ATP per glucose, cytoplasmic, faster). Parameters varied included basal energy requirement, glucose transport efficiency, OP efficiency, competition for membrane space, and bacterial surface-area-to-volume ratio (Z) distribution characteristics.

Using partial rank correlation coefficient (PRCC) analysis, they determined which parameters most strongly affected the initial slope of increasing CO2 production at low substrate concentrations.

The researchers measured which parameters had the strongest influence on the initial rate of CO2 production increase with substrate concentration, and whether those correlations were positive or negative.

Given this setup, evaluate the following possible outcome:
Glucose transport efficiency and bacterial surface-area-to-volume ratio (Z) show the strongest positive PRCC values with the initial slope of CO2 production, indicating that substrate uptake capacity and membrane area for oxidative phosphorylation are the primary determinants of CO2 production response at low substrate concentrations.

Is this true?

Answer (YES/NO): NO